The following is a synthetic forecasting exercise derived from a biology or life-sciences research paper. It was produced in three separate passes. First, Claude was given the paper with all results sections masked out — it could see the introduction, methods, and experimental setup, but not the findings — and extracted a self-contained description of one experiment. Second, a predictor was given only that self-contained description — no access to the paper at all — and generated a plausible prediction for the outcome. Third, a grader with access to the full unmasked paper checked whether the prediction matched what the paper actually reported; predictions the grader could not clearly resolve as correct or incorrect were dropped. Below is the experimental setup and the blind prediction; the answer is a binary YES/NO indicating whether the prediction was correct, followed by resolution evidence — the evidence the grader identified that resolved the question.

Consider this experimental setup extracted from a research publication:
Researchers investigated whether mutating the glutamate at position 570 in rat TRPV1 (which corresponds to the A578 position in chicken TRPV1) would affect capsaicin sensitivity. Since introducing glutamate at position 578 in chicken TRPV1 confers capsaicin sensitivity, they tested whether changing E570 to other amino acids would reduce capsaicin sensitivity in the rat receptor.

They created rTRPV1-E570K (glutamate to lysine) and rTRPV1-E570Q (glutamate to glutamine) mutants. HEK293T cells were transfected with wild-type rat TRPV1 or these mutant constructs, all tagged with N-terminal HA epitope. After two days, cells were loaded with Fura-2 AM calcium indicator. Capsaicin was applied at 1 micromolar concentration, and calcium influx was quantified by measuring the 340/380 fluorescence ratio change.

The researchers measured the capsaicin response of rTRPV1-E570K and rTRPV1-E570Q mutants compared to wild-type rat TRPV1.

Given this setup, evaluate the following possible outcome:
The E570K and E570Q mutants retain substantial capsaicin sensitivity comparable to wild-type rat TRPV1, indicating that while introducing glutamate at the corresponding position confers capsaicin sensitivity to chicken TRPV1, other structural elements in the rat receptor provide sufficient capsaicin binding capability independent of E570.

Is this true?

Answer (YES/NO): YES